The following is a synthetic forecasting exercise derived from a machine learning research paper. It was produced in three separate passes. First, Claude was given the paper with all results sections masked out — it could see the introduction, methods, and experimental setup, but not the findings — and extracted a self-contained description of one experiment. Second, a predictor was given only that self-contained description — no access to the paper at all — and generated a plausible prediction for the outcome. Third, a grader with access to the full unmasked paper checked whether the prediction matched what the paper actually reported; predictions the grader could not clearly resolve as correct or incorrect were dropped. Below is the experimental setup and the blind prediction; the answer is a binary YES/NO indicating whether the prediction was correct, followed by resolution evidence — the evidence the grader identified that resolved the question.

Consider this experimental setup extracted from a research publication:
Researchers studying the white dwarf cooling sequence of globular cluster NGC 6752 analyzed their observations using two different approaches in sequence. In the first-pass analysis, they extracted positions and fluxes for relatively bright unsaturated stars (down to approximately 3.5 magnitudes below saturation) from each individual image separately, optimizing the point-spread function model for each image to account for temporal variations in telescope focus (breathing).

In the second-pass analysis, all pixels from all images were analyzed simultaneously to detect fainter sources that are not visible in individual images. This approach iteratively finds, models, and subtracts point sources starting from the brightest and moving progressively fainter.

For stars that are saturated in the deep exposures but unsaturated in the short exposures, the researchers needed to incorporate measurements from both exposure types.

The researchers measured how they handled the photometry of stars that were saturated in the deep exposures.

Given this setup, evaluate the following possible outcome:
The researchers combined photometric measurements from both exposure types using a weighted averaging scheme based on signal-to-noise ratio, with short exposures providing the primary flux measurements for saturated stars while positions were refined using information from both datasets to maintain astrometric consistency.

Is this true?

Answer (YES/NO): NO